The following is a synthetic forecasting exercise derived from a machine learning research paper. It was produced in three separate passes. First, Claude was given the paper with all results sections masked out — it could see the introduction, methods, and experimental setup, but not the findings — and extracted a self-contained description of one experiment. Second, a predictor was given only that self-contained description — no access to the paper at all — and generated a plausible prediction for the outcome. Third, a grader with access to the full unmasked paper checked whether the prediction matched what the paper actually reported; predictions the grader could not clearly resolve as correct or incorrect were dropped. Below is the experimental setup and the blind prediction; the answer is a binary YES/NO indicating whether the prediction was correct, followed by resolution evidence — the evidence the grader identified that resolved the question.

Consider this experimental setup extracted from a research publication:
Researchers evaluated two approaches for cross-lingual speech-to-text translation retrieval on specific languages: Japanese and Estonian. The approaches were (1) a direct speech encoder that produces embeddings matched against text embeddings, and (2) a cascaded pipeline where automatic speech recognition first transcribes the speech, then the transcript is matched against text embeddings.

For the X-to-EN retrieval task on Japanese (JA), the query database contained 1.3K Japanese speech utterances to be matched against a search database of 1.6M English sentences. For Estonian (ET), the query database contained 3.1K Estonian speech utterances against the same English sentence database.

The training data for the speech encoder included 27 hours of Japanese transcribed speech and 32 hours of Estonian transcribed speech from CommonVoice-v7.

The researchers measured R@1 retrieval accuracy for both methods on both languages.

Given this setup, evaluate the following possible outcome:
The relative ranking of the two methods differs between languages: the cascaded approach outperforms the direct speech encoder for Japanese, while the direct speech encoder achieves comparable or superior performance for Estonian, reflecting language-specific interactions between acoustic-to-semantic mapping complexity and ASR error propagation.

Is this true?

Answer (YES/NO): NO